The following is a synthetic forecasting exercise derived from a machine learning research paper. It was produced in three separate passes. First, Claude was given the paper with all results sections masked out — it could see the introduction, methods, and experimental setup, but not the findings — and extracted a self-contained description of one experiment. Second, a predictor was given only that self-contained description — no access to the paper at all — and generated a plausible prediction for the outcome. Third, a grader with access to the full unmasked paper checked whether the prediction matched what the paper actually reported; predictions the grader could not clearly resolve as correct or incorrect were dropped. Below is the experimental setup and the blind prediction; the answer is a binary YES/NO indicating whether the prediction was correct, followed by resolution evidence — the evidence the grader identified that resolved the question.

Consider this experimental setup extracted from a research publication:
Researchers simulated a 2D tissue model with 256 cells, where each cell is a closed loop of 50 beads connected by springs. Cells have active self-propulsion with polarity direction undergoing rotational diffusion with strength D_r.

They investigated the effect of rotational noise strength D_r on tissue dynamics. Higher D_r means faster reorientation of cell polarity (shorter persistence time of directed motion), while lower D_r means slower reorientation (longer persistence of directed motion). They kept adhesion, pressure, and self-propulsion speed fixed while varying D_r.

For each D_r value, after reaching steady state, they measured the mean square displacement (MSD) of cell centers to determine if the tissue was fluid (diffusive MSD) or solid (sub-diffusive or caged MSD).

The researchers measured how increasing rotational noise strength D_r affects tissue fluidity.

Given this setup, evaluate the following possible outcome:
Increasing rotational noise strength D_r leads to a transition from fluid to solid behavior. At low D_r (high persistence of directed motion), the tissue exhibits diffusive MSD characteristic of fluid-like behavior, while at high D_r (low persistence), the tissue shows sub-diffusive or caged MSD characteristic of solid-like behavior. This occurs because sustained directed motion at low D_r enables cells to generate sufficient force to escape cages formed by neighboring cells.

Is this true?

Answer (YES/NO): YES